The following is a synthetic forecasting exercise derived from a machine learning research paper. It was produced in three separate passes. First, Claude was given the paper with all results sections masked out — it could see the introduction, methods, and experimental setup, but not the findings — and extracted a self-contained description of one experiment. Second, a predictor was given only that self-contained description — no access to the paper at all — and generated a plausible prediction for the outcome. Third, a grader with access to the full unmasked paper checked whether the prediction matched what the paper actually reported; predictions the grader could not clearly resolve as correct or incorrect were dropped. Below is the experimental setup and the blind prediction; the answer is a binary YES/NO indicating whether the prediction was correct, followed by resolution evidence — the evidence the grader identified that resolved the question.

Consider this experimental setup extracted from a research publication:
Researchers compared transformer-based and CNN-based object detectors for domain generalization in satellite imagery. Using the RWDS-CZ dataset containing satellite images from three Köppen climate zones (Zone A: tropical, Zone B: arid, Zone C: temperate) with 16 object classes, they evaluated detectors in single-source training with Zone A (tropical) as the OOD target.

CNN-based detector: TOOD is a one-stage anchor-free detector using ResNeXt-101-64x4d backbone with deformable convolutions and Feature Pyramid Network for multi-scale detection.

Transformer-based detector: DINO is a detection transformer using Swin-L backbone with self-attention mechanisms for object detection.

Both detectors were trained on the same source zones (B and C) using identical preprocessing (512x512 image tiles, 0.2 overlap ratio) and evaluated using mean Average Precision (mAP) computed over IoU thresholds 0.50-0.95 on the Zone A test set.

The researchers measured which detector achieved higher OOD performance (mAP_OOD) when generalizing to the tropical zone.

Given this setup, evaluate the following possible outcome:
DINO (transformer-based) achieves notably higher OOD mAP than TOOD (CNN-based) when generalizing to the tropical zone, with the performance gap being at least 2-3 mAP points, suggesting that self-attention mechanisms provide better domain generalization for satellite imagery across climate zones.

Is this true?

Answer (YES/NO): YES